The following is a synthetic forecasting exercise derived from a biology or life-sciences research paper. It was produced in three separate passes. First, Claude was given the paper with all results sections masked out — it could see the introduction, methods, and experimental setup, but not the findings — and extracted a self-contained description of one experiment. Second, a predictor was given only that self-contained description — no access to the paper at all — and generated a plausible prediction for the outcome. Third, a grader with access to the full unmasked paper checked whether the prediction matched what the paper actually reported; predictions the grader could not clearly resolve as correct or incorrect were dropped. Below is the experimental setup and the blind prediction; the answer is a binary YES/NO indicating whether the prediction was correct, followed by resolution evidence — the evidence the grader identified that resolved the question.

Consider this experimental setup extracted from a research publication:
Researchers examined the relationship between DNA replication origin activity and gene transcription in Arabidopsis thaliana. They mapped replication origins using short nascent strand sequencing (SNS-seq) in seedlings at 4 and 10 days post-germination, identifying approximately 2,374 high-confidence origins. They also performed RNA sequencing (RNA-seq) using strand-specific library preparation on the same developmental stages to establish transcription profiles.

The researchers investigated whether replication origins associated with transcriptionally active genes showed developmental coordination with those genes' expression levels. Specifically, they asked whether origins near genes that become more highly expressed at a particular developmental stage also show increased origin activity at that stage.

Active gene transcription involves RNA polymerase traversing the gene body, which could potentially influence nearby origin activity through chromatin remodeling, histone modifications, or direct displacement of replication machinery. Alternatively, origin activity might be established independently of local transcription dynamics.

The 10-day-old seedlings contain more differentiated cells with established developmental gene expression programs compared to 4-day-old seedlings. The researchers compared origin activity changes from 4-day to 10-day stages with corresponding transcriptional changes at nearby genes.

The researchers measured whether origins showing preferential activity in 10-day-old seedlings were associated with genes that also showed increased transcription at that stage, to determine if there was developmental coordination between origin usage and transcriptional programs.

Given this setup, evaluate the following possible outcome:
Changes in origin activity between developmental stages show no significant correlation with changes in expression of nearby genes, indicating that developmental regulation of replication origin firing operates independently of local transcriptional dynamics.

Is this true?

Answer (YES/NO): NO